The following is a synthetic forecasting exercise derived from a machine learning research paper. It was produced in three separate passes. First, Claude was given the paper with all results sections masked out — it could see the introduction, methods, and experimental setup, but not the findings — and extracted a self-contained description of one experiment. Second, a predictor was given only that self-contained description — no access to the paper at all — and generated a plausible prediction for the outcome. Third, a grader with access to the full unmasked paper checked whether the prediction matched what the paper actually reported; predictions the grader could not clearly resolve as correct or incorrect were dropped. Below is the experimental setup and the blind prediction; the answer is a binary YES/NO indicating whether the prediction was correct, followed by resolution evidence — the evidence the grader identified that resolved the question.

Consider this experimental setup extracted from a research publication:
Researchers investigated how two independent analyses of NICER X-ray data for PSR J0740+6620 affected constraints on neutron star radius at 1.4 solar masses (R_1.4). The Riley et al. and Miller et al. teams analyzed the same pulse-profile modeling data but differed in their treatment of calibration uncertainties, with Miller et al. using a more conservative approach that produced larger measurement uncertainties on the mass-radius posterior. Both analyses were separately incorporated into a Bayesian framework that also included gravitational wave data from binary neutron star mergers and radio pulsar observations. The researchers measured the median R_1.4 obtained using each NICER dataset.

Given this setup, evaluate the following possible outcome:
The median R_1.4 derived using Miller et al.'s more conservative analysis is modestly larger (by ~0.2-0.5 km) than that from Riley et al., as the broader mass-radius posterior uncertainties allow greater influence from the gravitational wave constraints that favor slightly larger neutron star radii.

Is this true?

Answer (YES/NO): NO